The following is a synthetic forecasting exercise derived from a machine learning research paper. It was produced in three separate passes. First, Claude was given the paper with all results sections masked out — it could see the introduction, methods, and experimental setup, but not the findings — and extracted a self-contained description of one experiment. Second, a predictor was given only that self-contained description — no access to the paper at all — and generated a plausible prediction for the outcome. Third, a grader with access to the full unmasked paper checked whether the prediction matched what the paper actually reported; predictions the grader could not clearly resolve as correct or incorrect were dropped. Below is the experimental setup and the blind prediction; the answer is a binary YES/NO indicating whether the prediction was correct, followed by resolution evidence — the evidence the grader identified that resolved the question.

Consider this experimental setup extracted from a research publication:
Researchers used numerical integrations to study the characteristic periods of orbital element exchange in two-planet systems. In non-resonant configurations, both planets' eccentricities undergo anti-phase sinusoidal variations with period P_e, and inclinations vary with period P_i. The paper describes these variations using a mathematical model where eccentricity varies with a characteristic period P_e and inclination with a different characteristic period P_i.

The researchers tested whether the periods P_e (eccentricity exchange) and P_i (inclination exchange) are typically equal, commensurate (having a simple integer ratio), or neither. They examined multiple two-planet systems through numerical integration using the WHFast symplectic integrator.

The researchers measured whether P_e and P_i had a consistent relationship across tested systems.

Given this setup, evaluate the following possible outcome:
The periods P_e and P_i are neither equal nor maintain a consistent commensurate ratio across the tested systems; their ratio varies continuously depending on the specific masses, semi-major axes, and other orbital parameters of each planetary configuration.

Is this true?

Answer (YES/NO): YES